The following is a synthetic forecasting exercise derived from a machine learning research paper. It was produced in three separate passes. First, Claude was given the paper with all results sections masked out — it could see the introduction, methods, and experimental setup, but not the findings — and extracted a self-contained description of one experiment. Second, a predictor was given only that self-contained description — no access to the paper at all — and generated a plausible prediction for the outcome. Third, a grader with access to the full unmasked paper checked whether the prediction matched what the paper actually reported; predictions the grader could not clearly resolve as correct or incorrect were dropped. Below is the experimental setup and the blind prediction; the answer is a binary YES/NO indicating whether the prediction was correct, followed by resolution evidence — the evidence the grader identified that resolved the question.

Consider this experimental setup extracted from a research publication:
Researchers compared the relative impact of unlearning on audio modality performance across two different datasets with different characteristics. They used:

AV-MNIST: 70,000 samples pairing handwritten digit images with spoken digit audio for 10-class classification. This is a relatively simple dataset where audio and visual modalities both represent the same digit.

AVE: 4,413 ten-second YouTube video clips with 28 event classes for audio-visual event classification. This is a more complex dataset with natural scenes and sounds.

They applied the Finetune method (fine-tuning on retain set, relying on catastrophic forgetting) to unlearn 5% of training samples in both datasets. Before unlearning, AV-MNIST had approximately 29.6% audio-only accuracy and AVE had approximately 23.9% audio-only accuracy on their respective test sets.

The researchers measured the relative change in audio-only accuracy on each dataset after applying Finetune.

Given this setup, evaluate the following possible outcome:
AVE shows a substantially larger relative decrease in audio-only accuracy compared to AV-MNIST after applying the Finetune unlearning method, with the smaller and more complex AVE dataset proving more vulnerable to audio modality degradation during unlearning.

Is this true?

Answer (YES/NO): NO